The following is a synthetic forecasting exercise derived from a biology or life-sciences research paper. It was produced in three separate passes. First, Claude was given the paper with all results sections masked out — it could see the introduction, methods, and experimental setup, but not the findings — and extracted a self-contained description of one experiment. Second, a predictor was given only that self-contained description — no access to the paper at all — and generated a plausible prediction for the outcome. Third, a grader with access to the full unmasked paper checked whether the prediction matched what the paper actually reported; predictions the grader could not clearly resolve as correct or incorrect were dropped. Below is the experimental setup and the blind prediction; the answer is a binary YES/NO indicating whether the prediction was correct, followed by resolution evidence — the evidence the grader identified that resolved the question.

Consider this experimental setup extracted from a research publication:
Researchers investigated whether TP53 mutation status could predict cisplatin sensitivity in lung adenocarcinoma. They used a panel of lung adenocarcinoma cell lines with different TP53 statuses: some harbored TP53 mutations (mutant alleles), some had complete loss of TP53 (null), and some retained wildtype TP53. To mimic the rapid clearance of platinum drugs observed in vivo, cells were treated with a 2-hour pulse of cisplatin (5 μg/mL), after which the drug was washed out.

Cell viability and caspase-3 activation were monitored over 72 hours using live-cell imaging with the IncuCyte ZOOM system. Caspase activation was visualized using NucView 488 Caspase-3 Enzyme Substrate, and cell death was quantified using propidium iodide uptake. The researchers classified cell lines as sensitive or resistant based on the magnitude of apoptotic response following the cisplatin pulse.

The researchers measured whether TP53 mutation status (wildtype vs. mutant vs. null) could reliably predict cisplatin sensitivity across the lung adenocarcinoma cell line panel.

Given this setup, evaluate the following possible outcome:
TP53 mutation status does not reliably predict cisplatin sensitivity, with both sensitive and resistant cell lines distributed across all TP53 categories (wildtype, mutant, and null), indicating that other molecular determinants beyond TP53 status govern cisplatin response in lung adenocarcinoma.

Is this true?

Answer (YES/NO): YES